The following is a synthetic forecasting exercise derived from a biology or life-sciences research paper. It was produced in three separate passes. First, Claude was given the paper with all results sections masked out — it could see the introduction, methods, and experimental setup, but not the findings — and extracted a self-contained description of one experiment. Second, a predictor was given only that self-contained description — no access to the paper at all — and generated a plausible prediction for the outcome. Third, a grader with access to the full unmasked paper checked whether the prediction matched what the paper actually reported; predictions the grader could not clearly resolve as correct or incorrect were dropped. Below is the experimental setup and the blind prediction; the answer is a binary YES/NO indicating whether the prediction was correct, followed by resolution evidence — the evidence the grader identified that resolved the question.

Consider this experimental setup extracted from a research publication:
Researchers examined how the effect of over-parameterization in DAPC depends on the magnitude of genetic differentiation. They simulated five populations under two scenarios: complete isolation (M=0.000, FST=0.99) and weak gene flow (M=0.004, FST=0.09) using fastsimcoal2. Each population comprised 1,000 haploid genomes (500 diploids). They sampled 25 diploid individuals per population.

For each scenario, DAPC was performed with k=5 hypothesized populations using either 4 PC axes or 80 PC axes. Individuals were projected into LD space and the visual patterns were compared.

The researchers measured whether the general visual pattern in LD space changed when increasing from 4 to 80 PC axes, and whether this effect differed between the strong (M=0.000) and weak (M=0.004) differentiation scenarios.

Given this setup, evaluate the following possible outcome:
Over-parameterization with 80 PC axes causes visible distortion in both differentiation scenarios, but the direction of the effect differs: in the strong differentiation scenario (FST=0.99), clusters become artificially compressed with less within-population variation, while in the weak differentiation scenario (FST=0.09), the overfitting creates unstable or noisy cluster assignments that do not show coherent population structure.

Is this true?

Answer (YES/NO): NO